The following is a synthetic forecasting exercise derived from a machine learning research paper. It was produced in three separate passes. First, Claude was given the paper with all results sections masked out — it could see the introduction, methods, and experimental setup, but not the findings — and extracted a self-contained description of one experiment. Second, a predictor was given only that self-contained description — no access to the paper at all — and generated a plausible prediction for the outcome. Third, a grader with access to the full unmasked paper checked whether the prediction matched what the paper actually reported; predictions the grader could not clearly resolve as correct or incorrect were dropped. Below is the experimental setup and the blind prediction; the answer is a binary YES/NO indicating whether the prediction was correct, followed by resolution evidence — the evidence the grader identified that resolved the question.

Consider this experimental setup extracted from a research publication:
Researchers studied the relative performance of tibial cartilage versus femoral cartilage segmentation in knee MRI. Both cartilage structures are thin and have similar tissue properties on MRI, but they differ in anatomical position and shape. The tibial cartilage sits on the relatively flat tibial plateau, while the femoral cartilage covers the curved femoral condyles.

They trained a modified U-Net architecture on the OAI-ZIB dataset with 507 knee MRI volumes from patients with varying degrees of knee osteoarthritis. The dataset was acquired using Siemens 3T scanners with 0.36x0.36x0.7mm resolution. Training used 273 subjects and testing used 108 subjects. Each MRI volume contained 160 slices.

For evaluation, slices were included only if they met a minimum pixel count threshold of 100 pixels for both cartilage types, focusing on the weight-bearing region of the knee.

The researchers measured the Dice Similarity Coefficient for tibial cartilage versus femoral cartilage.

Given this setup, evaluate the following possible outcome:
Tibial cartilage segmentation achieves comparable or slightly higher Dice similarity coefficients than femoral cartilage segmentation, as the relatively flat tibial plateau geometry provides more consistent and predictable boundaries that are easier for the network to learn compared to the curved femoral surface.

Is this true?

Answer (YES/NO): NO